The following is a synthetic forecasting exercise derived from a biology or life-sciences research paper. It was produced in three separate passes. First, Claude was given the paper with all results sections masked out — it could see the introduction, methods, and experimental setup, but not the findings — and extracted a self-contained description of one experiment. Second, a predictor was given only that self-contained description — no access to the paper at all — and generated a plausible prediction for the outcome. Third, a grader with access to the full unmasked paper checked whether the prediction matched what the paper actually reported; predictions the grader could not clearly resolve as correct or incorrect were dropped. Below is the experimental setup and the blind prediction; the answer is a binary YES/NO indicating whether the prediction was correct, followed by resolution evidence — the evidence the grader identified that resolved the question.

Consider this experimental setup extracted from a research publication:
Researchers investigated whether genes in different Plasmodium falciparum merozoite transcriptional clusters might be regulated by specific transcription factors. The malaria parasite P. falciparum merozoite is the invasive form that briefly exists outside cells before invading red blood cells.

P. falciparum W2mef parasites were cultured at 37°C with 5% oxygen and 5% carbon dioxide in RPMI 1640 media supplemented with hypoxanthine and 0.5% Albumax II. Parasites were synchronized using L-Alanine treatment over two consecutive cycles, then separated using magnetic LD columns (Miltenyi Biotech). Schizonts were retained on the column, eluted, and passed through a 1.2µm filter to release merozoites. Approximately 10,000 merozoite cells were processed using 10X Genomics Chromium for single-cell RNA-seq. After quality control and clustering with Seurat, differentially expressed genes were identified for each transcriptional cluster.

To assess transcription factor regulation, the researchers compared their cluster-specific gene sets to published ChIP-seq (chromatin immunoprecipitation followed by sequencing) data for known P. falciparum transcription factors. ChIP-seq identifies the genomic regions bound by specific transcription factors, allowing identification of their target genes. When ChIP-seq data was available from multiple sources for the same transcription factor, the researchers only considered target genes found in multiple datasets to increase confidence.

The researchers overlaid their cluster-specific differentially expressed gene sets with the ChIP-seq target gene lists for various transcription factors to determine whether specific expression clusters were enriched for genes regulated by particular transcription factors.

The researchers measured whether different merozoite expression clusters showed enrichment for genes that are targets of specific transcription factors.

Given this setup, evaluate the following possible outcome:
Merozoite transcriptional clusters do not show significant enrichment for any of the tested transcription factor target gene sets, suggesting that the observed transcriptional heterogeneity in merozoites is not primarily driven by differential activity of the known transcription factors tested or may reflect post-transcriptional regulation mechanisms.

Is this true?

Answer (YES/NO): NO